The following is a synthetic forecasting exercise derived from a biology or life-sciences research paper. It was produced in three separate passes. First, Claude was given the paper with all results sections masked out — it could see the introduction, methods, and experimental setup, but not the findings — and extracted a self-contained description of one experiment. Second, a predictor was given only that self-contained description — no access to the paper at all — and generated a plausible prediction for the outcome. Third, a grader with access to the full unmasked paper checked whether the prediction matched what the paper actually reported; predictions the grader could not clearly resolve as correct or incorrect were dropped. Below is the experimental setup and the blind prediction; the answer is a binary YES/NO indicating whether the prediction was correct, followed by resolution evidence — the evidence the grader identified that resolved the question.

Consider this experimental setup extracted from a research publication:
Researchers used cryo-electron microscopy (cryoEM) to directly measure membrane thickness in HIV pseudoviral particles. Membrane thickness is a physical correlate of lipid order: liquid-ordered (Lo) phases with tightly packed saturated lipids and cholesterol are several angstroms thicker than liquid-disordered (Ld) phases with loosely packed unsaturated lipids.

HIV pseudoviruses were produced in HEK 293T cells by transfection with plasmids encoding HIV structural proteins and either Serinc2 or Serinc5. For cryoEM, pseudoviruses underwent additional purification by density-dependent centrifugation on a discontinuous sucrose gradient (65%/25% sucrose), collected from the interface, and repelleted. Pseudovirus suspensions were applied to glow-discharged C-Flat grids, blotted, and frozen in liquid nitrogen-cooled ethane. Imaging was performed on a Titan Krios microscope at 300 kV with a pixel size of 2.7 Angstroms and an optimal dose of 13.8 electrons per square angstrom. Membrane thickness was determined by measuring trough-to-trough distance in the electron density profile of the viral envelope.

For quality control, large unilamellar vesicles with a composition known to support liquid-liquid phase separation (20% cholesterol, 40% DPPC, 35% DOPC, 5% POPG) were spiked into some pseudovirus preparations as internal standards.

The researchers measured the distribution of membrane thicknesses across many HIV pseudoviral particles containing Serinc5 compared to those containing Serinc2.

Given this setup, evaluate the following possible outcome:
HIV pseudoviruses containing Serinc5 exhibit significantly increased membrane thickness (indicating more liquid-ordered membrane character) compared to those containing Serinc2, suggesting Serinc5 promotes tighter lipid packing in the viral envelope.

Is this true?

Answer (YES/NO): NO